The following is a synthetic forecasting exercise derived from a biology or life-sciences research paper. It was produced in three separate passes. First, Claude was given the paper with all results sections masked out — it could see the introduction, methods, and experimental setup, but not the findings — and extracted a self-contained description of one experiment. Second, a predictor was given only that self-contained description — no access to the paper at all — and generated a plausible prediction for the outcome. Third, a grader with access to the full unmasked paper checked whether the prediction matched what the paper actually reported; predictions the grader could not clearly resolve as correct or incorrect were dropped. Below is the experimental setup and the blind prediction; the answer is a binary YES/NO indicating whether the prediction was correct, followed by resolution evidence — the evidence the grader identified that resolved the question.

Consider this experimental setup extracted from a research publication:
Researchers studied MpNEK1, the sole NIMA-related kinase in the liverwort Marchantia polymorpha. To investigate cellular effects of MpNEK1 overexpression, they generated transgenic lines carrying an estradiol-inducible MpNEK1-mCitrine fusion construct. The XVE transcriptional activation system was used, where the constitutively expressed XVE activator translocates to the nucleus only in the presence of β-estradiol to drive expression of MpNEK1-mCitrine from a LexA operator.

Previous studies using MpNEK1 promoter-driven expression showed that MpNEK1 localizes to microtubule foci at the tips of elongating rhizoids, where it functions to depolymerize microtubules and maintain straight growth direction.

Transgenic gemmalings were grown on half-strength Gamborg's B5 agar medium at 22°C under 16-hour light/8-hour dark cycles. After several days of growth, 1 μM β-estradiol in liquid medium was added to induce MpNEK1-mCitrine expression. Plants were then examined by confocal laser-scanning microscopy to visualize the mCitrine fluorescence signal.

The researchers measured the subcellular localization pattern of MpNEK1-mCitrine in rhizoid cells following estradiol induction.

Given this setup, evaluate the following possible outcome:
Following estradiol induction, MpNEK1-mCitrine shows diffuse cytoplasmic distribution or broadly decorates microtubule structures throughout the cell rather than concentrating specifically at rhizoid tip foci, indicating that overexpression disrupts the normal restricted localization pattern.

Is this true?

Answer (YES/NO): YES